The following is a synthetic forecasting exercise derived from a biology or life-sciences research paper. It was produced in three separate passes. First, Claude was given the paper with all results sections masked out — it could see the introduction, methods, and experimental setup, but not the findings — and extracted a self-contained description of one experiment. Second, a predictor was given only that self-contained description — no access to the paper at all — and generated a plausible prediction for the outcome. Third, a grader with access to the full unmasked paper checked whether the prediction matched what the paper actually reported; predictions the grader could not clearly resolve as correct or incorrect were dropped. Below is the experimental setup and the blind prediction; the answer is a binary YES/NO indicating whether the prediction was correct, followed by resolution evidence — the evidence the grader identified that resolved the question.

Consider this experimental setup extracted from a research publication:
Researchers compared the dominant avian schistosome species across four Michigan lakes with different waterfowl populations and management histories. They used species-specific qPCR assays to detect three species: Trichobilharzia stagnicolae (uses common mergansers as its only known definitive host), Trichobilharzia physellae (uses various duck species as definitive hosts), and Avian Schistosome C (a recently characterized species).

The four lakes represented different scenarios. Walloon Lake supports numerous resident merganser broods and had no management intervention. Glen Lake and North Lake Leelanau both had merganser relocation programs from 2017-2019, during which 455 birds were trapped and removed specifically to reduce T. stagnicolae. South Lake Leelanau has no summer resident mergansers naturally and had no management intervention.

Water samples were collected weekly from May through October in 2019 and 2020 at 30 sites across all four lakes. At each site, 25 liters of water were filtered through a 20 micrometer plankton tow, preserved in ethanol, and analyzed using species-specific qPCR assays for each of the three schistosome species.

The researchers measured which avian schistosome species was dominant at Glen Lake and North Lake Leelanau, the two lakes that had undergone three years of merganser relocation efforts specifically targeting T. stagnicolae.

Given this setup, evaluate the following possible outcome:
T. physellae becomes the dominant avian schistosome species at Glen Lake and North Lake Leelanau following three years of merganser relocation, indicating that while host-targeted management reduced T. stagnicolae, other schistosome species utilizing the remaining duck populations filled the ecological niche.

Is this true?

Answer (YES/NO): NO